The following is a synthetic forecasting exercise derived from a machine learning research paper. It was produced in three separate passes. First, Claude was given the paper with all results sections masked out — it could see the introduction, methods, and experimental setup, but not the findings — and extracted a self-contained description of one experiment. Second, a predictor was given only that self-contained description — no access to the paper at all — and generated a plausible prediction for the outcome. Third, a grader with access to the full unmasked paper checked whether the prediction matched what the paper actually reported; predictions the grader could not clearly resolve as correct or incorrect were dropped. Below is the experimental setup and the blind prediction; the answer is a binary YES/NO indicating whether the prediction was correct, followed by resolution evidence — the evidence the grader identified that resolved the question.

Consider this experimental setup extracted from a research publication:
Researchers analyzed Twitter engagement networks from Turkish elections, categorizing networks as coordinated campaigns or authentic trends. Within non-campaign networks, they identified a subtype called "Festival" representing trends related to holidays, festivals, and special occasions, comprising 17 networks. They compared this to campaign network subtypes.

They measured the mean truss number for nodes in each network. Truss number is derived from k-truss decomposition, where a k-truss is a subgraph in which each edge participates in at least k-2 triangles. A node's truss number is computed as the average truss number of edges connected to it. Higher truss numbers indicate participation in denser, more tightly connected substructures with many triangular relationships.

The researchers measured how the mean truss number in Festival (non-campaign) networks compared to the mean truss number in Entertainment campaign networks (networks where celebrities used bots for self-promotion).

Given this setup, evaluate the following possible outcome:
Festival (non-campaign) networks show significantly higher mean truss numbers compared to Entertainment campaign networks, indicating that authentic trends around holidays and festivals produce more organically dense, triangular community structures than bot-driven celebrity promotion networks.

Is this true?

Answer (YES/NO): NO